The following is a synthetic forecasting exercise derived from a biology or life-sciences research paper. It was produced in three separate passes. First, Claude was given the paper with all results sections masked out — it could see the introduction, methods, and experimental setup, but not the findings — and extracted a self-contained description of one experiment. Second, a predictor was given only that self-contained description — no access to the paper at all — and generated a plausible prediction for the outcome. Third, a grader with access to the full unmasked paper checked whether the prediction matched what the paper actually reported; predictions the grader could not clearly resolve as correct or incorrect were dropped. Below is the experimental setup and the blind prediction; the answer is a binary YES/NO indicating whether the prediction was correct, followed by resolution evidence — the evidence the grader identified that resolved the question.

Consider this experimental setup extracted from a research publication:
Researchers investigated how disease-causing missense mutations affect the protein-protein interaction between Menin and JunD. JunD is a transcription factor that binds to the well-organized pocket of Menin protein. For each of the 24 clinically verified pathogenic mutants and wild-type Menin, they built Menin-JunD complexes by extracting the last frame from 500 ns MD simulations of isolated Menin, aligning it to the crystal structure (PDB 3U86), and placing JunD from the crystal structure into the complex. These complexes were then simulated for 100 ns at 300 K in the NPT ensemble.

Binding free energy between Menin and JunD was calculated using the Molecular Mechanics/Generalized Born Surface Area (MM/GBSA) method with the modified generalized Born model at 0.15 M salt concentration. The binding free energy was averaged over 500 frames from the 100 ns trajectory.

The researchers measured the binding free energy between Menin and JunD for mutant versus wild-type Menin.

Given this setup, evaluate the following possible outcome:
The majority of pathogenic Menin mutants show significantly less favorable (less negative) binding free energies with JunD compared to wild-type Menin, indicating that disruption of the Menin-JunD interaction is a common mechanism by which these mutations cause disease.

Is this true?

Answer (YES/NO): YES